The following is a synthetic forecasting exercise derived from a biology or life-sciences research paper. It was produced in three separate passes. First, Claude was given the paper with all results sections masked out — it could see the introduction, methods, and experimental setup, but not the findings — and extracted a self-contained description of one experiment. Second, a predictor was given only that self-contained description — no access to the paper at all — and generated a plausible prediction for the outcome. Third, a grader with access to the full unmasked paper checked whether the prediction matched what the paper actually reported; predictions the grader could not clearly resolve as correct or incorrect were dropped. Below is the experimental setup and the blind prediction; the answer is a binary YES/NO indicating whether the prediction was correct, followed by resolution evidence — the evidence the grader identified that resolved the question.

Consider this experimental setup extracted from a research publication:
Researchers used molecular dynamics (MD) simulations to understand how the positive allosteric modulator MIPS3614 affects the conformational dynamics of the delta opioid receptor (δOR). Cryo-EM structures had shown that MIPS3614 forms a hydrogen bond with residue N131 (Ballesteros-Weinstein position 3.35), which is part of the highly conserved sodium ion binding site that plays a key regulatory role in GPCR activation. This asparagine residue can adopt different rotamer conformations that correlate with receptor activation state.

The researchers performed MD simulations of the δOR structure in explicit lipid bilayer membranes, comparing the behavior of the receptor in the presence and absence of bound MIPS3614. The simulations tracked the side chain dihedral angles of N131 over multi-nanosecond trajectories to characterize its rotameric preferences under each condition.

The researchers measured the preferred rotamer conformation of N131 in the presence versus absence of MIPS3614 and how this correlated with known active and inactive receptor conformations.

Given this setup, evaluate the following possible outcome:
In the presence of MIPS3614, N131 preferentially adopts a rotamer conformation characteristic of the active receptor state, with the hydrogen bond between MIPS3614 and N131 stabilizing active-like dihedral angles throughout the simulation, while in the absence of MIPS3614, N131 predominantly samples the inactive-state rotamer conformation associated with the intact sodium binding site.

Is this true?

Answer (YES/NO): YES